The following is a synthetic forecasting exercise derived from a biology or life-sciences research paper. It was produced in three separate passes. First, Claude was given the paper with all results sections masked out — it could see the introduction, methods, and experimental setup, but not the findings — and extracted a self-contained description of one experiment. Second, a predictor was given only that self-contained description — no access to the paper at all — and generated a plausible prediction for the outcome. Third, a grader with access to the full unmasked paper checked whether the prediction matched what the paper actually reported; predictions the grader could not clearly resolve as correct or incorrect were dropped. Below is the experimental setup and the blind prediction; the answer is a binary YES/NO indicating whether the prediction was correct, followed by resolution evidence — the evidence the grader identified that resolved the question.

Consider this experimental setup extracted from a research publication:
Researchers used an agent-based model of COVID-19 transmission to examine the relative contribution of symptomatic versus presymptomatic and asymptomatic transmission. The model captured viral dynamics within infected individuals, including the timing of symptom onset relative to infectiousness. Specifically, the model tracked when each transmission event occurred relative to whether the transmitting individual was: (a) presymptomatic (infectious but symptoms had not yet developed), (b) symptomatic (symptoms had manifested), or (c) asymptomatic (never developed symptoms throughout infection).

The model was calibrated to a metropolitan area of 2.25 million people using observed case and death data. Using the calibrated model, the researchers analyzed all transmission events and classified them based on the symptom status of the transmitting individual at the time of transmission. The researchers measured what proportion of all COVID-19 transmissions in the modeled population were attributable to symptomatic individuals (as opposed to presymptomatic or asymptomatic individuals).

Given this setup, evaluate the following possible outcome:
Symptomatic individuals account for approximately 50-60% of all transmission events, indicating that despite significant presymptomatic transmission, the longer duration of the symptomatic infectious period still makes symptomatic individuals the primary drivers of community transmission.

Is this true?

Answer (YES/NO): YES